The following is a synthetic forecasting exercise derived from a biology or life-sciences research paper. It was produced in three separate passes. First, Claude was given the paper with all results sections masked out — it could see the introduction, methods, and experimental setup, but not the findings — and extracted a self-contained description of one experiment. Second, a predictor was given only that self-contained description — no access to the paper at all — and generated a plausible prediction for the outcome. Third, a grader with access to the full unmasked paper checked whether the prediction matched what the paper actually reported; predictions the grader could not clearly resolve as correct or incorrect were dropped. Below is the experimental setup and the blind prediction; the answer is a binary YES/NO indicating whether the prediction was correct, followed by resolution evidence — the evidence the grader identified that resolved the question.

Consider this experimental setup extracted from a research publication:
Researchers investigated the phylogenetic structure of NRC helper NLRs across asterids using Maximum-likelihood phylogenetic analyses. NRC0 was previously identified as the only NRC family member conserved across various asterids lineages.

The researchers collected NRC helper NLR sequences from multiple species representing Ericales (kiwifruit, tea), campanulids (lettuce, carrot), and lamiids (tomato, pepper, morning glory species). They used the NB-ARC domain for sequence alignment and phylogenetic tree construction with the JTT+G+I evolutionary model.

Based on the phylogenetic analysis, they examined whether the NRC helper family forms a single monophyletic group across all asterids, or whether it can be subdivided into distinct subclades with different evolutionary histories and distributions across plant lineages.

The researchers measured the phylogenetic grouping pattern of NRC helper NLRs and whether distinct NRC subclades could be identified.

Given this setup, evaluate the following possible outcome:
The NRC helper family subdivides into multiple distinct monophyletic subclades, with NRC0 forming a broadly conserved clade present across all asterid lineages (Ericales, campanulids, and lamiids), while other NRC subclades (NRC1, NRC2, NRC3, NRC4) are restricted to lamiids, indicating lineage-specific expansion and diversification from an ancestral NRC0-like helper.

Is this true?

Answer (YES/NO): NO